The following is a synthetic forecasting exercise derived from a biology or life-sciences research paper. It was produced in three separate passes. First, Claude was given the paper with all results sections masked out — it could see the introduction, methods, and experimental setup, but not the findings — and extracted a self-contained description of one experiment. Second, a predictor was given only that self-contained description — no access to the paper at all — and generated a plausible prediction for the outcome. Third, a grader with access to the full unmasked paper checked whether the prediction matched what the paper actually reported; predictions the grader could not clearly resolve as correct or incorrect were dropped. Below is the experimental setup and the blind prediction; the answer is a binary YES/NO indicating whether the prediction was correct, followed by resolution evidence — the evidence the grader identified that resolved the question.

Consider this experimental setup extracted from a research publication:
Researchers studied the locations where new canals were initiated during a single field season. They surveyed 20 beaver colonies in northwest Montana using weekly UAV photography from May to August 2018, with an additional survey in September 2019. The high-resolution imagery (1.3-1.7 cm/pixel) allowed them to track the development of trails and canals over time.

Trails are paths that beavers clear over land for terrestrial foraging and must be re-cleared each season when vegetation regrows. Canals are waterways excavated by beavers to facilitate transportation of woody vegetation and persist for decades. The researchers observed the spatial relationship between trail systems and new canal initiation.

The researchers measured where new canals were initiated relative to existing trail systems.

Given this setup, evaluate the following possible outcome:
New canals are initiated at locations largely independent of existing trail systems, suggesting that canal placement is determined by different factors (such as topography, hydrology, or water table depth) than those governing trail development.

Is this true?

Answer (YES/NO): NO